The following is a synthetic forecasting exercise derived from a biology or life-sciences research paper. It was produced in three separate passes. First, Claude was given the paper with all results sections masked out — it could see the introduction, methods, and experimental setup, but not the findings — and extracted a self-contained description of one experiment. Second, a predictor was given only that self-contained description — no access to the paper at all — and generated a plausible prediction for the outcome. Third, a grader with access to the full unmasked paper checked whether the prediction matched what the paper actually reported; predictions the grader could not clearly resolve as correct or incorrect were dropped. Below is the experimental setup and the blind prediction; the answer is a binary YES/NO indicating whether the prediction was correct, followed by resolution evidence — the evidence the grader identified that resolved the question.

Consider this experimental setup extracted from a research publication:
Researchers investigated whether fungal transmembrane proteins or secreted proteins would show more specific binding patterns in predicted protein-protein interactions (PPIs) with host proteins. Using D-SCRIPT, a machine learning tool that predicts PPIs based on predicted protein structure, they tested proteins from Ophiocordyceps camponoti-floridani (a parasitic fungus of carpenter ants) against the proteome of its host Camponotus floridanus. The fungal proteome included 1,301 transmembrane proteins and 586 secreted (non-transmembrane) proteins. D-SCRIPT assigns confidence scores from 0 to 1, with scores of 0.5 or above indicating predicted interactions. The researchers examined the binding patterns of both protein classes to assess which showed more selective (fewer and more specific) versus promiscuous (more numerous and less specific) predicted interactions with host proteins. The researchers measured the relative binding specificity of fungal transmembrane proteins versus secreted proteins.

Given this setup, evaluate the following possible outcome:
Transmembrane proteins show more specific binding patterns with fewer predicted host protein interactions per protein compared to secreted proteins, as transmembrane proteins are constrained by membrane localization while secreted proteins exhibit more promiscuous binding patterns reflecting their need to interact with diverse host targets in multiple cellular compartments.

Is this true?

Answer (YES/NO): NO